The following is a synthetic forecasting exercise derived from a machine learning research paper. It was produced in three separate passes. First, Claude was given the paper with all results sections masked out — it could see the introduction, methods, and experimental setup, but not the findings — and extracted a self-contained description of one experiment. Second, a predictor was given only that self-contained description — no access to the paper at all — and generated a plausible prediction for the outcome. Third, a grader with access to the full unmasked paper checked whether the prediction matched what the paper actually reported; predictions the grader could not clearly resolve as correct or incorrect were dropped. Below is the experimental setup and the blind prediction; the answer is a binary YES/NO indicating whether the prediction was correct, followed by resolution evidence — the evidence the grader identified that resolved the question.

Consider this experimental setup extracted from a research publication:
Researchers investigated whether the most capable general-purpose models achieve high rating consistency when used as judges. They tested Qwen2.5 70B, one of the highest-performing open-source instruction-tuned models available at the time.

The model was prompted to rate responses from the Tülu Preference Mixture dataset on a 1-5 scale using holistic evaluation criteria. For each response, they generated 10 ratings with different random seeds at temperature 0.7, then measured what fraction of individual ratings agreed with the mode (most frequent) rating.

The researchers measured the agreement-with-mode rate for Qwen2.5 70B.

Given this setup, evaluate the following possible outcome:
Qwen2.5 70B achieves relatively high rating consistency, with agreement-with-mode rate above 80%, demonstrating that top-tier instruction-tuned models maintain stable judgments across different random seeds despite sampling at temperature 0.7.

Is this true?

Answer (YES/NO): NO